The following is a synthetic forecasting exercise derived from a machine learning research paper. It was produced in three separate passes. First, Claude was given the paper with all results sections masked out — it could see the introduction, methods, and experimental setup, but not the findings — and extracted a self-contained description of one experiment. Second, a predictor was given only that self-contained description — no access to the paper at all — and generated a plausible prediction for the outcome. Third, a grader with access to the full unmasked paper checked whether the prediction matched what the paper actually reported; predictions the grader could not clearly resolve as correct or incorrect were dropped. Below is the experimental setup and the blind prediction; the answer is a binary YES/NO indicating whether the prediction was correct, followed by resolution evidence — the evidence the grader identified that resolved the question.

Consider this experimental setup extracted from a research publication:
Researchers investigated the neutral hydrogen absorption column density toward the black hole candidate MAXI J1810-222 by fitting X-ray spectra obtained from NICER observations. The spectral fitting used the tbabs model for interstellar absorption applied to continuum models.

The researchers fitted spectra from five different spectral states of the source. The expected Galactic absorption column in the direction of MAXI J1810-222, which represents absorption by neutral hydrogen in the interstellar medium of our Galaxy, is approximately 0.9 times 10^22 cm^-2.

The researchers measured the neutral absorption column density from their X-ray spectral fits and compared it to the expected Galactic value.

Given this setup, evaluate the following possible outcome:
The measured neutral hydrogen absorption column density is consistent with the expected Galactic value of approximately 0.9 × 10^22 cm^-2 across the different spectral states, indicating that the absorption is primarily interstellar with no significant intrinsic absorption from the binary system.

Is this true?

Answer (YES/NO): YES